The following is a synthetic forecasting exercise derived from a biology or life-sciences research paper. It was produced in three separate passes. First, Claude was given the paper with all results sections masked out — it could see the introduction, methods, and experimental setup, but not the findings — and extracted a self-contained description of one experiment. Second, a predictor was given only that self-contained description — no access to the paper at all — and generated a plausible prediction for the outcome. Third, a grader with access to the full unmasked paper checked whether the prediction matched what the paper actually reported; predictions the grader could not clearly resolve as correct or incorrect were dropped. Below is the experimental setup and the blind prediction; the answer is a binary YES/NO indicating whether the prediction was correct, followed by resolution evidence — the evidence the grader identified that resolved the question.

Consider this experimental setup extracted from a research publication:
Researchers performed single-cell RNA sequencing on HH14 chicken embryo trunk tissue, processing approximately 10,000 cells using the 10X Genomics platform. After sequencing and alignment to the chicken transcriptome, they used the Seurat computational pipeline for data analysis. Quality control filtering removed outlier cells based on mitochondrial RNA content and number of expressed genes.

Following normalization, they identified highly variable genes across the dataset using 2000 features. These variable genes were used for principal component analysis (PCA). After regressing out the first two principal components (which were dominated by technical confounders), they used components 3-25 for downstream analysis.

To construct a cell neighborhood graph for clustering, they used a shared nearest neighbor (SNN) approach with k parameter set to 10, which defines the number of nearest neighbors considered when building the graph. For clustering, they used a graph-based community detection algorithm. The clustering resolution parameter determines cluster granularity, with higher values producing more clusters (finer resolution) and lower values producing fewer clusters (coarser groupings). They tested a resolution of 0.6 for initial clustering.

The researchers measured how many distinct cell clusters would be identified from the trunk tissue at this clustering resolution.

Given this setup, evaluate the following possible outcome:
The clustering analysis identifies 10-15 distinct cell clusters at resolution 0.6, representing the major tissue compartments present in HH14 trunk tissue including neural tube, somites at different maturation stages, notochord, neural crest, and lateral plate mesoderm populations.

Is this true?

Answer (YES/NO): YES